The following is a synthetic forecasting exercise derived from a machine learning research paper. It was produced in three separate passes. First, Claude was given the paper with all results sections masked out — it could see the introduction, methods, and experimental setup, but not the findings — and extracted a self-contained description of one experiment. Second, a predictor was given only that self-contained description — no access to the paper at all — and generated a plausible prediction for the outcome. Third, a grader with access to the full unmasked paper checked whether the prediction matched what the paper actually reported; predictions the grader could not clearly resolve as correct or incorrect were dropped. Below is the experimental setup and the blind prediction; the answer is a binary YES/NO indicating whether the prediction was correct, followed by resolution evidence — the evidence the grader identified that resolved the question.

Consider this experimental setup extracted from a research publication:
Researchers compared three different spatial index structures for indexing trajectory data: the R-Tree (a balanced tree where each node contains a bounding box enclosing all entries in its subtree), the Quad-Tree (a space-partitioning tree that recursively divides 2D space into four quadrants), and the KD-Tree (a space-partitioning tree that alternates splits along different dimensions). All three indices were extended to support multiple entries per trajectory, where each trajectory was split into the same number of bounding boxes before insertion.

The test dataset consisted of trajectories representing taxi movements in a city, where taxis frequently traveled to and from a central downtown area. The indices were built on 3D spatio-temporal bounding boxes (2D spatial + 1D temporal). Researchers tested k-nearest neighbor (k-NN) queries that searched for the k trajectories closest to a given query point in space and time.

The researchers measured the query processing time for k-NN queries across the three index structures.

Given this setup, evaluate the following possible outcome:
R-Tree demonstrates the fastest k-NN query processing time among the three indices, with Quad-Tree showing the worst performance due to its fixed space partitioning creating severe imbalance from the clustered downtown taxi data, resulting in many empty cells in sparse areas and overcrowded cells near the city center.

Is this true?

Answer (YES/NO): NO